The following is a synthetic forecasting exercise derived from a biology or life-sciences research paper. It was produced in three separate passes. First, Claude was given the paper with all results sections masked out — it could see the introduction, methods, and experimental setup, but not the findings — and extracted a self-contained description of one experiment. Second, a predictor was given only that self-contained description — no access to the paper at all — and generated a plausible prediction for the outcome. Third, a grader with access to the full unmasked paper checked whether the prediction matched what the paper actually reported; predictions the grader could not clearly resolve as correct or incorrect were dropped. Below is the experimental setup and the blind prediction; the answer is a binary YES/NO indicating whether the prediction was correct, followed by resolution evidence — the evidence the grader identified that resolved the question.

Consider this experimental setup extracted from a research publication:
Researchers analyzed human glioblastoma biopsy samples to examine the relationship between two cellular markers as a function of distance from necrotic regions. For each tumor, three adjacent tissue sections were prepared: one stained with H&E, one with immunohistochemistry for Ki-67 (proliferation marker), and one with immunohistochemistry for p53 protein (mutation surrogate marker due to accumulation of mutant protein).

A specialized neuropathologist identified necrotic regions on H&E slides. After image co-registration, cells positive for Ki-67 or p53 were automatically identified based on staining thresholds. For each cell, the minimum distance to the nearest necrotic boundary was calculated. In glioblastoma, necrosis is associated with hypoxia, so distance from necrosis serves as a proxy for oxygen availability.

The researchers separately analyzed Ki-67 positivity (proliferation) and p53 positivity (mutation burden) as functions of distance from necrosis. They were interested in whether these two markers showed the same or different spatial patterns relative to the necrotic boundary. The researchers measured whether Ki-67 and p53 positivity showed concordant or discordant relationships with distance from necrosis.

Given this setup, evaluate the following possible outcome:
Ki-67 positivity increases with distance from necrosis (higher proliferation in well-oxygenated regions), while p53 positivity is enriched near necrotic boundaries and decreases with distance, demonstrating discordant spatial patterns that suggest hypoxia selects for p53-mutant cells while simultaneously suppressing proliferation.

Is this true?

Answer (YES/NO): NO